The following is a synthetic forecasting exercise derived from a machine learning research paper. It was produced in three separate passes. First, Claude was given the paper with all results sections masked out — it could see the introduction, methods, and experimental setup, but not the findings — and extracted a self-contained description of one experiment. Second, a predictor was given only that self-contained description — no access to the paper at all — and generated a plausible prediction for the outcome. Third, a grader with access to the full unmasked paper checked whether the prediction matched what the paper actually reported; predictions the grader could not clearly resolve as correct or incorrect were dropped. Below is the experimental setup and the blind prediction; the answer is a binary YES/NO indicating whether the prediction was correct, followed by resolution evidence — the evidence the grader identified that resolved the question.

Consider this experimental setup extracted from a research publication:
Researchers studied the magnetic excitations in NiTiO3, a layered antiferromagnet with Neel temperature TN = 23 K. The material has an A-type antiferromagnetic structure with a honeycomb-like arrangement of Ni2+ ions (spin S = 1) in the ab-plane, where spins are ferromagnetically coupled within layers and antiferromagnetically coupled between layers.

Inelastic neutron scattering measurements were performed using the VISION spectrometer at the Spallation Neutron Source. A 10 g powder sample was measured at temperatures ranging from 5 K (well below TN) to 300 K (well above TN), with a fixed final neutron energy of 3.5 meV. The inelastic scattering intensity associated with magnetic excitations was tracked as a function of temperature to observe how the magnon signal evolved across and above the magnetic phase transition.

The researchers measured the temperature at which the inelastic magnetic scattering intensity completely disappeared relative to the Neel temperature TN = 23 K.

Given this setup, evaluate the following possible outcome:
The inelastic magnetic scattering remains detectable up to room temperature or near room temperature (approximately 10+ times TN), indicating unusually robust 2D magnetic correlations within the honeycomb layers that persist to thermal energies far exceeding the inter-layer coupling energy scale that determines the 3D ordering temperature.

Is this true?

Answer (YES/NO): NO